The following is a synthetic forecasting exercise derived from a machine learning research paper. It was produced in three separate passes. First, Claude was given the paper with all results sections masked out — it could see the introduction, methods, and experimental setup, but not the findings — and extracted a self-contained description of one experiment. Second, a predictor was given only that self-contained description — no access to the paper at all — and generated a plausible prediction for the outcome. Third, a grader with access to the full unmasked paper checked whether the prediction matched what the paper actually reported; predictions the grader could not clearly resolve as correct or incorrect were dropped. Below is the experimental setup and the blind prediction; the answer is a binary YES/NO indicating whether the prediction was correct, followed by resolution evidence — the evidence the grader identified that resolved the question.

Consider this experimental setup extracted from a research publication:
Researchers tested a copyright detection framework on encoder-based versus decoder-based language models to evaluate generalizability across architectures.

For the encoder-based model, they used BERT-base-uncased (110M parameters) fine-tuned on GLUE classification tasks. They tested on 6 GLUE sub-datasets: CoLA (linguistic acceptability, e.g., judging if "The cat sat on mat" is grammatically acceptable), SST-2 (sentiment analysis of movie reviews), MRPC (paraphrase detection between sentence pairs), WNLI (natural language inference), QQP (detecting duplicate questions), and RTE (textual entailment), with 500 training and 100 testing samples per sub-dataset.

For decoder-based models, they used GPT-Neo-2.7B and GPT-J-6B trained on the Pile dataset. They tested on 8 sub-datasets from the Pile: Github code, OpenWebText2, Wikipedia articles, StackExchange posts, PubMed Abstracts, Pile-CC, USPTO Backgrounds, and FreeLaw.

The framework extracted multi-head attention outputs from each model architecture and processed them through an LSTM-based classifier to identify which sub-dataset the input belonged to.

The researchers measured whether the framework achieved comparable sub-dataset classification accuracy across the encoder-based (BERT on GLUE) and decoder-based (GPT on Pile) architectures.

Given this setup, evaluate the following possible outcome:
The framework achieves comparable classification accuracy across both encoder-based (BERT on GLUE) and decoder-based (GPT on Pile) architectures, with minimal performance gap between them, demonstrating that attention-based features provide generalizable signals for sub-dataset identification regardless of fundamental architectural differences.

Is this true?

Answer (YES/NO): NO